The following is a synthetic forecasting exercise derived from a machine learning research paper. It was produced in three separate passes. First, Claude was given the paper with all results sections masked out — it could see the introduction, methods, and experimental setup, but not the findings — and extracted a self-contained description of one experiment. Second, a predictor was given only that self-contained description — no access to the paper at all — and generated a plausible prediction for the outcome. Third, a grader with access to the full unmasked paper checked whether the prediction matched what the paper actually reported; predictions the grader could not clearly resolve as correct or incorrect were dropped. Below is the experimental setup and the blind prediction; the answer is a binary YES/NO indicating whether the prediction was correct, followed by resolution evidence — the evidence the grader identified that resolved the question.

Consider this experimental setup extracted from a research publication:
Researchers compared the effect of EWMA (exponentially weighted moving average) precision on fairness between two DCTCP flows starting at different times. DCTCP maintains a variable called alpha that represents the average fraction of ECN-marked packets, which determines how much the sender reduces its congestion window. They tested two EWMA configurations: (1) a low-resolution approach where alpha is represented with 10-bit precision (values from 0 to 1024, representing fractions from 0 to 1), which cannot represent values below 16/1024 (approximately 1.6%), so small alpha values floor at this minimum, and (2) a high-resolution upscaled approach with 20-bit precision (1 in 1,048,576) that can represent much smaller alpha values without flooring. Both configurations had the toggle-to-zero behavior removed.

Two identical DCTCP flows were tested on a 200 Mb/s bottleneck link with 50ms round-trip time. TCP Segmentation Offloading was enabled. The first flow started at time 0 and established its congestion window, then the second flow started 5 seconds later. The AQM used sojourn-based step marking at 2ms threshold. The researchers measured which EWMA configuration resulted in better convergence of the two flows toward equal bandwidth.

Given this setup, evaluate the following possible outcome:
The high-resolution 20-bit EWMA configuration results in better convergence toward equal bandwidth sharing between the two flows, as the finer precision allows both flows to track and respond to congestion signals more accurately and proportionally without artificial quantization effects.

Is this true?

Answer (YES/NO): NO